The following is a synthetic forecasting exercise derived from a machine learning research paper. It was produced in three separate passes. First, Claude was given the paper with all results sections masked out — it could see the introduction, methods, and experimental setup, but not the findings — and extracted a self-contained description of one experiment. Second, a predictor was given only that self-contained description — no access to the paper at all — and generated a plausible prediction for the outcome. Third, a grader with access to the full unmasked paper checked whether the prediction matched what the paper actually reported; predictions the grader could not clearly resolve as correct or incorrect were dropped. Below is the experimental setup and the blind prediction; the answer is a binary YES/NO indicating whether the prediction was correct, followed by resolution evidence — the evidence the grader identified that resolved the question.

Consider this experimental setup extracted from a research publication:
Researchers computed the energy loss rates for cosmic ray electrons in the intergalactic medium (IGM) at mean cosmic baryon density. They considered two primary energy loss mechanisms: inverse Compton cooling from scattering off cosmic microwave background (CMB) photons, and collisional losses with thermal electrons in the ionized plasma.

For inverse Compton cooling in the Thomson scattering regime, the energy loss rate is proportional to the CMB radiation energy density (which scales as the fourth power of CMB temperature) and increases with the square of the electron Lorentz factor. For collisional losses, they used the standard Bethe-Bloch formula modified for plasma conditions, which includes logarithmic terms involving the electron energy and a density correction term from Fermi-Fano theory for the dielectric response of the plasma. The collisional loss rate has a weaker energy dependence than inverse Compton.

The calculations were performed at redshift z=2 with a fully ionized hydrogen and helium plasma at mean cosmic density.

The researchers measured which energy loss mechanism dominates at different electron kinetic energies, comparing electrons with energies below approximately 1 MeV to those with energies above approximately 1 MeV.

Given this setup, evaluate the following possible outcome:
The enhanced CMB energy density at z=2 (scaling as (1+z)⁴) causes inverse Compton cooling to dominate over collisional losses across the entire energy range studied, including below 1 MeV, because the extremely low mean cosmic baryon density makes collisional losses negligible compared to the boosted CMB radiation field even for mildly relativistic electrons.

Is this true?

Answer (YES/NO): NO